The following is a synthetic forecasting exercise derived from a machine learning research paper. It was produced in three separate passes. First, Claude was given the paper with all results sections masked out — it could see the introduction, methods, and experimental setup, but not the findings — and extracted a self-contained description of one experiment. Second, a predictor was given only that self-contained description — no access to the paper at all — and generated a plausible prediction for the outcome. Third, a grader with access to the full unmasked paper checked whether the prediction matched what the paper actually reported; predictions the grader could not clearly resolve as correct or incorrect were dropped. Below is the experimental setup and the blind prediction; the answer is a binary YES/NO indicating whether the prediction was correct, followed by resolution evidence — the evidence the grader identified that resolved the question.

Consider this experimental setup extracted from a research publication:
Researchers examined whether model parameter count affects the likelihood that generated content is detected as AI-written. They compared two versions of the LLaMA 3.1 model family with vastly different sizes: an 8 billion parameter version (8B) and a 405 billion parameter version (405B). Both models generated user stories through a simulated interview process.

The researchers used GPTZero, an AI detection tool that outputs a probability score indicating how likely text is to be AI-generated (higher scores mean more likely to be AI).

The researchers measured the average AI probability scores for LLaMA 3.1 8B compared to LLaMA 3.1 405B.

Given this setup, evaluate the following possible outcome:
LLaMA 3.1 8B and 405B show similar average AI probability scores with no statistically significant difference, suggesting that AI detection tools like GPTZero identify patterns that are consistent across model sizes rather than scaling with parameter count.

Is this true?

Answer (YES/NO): NO